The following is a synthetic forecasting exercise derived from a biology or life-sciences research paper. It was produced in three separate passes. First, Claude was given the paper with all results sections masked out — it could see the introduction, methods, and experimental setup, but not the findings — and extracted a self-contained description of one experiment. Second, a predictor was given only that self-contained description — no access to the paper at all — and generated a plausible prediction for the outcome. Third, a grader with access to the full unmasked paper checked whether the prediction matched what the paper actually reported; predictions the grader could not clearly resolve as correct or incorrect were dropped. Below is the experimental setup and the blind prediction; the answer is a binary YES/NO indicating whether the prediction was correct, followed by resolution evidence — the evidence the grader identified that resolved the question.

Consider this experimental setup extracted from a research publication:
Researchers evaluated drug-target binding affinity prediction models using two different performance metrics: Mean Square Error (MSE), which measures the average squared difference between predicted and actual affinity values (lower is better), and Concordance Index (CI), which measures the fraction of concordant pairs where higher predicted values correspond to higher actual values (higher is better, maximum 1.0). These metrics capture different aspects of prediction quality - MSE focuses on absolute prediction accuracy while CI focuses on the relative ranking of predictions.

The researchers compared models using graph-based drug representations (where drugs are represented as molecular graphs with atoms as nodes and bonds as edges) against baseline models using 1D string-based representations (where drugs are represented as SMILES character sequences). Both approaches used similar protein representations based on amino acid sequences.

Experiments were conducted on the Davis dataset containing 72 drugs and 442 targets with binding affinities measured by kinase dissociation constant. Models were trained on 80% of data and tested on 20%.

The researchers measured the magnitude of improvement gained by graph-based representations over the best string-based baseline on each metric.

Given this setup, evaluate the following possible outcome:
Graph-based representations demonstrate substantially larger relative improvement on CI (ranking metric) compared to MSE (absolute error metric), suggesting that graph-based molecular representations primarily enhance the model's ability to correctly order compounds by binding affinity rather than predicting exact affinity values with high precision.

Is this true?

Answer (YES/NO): NO